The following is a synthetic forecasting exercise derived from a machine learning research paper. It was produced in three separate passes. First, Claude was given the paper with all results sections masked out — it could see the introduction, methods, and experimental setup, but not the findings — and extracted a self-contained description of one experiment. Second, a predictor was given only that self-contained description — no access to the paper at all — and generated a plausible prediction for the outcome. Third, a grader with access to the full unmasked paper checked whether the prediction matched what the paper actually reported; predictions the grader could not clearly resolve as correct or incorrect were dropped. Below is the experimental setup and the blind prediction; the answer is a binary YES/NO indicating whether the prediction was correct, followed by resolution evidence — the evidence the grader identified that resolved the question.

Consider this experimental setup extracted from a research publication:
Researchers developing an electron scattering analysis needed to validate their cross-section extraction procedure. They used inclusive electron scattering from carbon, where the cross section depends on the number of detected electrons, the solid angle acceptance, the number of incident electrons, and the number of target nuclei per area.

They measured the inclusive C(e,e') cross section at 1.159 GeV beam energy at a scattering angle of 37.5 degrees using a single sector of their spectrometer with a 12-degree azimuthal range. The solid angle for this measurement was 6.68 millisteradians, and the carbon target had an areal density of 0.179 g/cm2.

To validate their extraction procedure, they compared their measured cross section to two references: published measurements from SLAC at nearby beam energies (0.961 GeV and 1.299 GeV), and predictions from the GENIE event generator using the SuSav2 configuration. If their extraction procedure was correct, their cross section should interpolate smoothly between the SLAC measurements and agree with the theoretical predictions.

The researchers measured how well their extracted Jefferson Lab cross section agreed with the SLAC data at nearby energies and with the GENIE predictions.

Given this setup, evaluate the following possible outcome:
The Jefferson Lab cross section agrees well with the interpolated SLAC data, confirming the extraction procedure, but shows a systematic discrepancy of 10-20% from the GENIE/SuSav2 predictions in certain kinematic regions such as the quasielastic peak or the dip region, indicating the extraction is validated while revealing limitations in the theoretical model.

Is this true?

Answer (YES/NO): NO